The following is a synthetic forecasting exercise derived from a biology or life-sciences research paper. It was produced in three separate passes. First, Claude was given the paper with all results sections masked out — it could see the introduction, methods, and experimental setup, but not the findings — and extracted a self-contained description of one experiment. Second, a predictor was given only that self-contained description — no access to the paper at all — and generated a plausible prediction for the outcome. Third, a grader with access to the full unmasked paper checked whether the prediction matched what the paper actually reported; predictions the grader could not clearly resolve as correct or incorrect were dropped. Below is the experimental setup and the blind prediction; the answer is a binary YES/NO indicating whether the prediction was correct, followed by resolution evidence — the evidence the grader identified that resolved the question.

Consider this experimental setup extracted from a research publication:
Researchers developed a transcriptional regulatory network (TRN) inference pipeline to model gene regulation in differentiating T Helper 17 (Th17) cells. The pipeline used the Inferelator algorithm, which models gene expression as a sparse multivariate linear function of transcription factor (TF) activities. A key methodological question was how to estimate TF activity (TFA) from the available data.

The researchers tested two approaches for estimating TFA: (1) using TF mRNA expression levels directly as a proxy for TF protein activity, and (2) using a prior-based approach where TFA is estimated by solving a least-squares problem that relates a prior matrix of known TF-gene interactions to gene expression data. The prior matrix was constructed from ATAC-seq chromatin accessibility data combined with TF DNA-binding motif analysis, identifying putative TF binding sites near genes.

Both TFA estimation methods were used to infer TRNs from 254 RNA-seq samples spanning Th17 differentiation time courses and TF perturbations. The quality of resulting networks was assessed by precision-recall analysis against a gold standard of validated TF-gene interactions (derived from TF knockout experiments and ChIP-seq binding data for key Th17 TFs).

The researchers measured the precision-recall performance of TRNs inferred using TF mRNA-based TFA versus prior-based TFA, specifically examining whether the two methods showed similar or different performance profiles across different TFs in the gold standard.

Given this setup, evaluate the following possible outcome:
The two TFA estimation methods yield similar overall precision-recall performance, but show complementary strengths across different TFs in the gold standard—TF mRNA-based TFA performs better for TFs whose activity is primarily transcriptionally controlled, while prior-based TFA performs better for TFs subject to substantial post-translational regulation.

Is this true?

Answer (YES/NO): NO